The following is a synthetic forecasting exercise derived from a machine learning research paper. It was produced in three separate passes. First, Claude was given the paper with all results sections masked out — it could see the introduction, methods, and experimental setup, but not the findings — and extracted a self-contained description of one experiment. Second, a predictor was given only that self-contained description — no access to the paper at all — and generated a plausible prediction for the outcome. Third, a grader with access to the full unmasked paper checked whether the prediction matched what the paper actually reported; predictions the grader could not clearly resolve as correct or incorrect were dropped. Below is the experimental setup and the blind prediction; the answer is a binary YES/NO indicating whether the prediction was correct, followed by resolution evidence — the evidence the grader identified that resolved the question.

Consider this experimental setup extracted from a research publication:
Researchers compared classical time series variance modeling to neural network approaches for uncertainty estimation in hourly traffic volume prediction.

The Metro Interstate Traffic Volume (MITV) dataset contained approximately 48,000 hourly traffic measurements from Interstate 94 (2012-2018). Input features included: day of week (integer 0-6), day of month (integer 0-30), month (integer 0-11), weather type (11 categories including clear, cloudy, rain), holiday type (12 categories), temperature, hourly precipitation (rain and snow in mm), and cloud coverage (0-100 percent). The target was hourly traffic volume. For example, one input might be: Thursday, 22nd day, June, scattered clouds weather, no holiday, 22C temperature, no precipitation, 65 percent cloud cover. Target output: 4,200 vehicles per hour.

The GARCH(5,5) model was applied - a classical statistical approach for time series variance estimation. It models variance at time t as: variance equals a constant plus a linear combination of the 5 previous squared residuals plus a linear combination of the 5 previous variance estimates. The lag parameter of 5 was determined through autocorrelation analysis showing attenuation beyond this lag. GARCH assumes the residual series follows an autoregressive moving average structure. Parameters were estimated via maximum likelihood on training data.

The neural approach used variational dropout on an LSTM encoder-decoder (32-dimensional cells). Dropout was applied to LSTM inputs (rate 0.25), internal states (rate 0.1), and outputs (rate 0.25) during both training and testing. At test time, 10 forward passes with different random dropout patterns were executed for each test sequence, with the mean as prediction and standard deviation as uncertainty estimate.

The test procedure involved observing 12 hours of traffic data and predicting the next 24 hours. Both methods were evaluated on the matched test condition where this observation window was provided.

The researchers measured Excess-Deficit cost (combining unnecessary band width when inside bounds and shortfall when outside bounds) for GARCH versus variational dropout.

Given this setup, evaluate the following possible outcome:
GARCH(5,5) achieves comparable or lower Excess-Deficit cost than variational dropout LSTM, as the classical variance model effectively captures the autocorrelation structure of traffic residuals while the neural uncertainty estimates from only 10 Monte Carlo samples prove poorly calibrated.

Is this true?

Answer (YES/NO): NO